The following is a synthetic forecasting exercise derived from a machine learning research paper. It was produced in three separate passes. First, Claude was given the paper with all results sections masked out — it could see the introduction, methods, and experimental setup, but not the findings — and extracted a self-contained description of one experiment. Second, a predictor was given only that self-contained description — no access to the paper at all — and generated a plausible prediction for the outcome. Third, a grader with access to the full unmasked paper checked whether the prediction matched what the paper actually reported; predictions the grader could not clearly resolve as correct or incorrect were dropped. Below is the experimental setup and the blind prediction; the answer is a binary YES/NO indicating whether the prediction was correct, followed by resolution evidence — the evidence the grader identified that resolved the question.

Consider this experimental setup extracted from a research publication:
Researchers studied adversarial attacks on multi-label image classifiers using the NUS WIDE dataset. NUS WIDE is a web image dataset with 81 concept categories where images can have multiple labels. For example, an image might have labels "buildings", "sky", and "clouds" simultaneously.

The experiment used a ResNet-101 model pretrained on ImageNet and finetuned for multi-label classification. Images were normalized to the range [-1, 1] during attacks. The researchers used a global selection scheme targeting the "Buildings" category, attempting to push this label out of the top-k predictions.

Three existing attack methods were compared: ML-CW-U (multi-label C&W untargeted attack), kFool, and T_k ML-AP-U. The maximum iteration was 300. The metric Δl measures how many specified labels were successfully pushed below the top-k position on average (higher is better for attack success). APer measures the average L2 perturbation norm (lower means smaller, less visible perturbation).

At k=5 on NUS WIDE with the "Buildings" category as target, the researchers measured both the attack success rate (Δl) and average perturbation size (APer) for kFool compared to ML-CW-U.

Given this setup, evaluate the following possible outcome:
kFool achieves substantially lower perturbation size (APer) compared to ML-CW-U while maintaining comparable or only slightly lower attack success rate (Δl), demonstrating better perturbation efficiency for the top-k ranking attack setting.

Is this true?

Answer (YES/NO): NO